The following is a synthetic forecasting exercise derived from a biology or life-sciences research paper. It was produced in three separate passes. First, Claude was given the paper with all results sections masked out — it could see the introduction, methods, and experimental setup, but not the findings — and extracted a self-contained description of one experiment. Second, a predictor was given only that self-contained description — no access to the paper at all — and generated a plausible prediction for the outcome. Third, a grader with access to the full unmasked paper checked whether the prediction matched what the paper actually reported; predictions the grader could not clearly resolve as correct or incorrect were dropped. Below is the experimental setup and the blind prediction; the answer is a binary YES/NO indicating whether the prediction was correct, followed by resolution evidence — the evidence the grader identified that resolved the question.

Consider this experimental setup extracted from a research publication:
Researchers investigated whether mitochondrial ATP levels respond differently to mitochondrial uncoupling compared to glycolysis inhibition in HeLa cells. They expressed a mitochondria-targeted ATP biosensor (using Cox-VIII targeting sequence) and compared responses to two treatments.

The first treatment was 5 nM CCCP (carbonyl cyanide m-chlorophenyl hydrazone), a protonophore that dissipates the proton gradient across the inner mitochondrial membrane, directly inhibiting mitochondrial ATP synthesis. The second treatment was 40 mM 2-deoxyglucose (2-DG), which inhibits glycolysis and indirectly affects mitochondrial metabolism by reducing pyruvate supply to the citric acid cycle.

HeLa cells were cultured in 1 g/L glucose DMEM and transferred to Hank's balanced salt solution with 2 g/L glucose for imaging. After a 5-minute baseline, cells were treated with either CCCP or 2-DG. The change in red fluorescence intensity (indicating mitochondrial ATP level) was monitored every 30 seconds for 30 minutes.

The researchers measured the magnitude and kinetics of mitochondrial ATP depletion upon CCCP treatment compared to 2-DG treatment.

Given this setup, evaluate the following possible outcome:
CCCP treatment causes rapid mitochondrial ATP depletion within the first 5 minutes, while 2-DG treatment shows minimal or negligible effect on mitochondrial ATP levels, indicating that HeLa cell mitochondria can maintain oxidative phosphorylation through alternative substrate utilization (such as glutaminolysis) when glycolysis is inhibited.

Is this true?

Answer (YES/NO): NO